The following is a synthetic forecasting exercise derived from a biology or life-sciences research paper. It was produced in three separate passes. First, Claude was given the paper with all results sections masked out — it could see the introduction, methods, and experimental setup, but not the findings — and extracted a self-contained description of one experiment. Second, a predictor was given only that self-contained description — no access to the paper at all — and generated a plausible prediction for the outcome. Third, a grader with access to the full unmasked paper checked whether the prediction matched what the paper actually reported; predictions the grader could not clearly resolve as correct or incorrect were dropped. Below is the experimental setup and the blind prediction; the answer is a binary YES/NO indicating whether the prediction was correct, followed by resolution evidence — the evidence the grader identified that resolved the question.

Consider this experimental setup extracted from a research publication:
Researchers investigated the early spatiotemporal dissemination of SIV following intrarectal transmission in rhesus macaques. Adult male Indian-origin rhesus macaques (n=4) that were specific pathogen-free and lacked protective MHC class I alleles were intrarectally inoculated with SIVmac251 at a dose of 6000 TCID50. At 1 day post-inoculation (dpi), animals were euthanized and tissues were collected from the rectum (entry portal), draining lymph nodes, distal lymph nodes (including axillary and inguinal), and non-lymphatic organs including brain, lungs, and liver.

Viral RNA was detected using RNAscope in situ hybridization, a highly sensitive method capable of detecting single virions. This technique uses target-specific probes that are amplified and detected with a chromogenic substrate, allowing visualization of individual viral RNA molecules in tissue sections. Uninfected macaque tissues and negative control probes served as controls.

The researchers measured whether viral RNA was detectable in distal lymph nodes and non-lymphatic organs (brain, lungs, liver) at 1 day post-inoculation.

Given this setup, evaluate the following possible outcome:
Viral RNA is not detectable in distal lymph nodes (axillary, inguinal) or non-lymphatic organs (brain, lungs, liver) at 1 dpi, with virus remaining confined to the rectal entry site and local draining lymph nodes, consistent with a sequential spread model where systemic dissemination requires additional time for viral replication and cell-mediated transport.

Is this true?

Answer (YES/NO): NO